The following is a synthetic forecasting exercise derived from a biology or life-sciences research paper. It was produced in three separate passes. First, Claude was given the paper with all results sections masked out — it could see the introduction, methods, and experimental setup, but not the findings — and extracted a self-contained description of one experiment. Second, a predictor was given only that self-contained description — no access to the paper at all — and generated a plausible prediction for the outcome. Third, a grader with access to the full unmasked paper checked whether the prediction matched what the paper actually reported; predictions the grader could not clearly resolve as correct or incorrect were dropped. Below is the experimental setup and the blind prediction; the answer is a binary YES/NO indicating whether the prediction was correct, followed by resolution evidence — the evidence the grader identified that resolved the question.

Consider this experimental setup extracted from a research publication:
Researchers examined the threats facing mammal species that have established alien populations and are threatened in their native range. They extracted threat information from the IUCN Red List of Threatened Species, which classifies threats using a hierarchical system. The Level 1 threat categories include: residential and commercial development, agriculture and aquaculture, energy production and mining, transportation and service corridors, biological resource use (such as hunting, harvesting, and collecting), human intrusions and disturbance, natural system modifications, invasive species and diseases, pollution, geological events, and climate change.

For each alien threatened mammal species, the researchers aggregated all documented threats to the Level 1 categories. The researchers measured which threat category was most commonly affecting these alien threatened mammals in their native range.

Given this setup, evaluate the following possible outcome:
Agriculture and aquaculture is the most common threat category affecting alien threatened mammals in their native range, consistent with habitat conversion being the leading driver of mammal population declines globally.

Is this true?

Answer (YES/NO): NO